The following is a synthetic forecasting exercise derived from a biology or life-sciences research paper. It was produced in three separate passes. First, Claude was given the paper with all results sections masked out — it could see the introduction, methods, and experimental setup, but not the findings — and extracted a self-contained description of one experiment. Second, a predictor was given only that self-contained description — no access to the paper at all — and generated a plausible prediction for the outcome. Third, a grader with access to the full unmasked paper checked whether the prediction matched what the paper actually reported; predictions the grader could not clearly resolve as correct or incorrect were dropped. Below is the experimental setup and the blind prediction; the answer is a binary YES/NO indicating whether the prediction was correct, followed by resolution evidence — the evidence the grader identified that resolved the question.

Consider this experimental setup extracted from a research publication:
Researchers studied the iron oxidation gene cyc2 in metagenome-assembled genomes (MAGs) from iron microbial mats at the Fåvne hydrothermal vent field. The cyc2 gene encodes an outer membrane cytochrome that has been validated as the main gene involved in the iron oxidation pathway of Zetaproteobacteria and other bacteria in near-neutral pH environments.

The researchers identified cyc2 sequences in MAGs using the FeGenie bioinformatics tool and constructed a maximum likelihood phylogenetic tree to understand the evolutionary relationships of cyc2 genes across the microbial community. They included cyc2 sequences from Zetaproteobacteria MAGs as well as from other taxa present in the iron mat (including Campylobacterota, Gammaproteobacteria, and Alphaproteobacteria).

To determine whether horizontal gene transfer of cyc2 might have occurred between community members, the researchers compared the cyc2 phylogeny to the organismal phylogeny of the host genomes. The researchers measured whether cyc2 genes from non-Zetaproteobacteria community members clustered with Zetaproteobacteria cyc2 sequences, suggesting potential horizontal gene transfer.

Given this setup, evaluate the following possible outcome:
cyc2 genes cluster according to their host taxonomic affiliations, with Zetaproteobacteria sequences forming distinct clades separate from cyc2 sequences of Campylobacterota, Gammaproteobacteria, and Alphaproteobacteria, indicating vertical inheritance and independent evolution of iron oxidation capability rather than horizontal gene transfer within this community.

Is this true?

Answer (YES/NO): NO